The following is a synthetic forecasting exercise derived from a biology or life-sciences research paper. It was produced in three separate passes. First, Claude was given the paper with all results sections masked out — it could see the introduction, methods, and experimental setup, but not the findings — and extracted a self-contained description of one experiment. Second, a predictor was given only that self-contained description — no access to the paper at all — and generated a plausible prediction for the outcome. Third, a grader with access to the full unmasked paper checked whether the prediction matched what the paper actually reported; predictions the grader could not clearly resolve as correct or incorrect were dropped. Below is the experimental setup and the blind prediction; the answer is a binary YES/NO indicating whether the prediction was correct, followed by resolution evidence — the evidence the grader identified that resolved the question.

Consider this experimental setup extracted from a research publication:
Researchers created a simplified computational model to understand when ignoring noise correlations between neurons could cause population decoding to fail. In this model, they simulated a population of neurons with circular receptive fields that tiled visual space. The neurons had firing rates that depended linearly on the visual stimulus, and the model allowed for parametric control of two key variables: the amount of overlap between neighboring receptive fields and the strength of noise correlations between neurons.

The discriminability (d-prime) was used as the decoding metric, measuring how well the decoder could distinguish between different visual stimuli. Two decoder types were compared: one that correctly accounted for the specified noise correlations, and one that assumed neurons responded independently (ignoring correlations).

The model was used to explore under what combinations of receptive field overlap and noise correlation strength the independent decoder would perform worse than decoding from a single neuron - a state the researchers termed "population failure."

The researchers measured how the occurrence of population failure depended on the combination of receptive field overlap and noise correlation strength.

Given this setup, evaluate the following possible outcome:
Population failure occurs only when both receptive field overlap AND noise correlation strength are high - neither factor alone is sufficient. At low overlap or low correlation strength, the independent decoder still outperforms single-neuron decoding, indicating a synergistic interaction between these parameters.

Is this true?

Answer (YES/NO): NO